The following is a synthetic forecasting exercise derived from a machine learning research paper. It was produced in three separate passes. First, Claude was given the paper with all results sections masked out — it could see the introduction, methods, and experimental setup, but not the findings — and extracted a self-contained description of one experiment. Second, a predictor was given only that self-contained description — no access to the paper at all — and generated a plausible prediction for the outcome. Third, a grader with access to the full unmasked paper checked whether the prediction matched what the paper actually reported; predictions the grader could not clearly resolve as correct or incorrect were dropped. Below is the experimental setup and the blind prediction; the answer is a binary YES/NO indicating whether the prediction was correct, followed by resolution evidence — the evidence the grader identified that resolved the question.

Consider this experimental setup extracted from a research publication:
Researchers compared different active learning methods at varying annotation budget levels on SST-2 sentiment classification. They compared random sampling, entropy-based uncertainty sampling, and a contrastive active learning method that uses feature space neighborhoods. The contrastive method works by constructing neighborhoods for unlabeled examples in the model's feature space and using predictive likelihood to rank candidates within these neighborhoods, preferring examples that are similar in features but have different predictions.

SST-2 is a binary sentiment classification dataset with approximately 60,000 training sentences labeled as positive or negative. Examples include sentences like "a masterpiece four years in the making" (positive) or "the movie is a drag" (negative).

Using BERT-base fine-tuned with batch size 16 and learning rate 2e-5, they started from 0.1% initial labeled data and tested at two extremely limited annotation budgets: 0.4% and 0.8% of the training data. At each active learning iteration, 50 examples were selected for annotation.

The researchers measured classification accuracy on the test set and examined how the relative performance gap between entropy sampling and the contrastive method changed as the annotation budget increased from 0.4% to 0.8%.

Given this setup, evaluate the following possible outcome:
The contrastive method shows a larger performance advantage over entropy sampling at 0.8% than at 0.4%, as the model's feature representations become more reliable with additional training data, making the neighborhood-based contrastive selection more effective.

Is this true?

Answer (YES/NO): NO